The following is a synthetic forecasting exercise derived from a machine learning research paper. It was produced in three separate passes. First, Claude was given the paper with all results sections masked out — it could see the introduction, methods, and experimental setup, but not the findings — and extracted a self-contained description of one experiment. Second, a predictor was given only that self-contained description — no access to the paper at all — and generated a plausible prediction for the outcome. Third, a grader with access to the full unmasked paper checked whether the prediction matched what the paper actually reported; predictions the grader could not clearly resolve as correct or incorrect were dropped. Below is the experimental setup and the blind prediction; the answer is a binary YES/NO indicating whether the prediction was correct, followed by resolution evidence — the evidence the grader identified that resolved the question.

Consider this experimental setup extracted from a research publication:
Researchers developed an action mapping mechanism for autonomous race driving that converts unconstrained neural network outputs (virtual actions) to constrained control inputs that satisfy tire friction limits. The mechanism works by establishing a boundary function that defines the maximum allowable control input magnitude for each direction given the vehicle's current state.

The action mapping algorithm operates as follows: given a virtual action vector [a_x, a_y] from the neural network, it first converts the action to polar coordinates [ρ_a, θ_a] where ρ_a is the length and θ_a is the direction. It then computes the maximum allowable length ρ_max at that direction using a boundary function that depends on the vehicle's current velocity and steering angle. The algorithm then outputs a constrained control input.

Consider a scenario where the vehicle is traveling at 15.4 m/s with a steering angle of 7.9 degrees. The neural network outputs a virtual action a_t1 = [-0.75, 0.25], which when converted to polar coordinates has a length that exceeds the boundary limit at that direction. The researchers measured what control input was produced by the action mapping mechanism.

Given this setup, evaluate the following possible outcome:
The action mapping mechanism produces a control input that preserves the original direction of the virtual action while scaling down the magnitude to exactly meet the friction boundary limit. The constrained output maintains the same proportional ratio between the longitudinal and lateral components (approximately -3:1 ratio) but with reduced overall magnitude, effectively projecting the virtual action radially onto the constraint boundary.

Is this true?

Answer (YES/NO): YES